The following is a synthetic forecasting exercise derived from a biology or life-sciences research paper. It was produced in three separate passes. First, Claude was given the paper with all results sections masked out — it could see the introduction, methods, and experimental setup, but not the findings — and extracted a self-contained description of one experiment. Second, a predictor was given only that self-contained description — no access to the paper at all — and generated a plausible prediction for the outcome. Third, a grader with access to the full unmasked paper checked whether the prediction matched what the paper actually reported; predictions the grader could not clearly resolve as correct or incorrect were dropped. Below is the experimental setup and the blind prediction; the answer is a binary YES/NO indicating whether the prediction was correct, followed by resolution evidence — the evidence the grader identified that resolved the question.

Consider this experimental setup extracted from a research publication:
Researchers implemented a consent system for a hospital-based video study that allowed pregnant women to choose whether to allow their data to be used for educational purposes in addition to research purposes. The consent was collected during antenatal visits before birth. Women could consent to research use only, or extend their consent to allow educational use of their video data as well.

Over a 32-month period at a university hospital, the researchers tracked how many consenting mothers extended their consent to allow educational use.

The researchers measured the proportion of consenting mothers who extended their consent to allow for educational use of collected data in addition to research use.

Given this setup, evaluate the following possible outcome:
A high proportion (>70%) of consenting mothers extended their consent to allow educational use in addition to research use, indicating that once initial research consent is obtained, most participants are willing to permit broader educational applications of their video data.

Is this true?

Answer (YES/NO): YES